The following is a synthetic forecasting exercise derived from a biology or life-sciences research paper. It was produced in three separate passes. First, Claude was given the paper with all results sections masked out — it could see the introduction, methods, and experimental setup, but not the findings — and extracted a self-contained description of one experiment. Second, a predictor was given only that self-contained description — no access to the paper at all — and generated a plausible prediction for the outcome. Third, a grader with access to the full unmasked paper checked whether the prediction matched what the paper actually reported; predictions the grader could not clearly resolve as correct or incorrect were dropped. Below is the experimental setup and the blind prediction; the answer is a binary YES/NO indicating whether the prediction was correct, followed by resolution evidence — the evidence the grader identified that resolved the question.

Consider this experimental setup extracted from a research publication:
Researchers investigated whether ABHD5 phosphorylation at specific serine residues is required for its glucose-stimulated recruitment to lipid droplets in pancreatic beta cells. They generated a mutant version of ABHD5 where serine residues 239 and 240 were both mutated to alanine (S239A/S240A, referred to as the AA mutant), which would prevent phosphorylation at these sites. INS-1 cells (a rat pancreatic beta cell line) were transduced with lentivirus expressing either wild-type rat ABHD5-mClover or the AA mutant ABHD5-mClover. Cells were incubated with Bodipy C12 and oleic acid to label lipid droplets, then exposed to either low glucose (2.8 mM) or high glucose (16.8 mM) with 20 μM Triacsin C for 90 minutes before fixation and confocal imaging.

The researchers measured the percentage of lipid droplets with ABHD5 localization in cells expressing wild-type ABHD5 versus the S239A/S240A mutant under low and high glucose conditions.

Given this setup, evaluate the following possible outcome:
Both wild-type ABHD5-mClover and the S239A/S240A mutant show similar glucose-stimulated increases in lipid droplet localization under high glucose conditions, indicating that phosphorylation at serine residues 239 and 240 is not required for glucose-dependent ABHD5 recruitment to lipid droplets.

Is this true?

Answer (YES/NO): NO